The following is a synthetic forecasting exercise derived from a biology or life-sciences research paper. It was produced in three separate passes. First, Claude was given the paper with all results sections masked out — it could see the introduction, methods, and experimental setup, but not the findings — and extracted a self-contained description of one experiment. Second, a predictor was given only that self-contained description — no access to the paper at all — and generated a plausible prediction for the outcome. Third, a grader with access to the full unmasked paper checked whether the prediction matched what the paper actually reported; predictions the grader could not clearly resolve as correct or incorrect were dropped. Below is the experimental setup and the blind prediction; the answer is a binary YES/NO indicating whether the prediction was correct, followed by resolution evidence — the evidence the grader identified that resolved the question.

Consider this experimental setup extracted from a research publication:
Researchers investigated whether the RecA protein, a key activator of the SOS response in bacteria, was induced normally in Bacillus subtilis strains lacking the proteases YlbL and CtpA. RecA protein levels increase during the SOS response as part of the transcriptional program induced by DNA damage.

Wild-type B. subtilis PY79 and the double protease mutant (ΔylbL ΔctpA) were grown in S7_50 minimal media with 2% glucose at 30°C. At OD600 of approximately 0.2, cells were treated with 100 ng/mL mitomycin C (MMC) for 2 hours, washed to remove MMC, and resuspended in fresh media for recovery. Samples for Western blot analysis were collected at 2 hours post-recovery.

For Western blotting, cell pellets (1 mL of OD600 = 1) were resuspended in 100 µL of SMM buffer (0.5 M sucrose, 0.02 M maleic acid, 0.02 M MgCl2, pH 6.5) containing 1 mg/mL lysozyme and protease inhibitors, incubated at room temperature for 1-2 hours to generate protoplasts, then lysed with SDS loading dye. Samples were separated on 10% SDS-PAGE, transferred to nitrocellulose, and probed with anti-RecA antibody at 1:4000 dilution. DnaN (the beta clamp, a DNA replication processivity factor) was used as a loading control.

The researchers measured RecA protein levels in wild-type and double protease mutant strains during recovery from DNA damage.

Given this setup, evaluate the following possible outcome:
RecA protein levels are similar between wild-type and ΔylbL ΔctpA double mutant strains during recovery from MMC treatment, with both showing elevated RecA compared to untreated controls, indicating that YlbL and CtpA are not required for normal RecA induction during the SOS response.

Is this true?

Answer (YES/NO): YES